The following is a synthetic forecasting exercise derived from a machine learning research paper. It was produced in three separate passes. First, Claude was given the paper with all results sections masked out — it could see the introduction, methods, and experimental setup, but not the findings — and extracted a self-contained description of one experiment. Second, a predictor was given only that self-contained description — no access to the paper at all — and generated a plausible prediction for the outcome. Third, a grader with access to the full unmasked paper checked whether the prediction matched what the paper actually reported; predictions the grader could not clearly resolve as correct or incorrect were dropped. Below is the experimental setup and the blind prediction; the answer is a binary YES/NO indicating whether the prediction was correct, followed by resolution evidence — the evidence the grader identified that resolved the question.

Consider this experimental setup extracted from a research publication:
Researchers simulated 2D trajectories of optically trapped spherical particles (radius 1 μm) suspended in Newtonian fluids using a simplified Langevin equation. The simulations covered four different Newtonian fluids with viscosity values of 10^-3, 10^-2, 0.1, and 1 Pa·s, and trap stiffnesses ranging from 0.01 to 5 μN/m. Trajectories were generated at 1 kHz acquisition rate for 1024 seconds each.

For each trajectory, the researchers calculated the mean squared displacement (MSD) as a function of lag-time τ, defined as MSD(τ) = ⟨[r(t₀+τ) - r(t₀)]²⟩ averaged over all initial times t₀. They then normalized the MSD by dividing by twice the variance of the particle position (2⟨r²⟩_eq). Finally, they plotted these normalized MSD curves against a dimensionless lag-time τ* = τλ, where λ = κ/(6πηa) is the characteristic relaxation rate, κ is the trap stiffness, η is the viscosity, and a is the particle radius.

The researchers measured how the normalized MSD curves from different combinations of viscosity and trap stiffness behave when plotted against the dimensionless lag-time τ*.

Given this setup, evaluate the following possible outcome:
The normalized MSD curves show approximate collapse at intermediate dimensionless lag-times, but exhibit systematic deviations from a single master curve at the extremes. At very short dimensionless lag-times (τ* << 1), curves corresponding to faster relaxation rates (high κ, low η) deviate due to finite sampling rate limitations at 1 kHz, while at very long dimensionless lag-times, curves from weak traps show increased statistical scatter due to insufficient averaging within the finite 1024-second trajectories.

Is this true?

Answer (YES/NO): NO